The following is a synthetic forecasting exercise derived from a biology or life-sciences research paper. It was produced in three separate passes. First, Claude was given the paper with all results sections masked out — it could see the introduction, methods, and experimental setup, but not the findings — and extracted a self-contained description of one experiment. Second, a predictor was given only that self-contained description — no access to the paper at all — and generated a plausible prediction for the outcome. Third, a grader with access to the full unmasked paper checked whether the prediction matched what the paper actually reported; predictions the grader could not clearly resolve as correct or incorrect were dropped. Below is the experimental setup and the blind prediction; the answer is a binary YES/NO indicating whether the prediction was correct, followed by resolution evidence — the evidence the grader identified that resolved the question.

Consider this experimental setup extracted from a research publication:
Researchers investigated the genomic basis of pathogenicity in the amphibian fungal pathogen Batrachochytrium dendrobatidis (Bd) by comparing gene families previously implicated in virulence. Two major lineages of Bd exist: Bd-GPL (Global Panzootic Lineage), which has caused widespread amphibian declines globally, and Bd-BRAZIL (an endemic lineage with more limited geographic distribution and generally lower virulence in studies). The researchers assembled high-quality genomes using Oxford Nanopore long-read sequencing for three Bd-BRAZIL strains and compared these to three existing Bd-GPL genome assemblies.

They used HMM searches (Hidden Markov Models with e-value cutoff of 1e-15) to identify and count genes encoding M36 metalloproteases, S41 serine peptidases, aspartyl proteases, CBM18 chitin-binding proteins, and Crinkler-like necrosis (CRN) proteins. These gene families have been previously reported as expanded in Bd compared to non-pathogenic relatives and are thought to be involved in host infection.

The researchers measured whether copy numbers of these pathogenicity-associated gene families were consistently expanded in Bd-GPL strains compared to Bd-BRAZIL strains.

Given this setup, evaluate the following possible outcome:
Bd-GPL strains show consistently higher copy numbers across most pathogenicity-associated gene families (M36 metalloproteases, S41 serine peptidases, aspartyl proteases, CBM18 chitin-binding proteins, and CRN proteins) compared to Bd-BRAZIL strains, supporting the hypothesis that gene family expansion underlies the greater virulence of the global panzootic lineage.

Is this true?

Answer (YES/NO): NO